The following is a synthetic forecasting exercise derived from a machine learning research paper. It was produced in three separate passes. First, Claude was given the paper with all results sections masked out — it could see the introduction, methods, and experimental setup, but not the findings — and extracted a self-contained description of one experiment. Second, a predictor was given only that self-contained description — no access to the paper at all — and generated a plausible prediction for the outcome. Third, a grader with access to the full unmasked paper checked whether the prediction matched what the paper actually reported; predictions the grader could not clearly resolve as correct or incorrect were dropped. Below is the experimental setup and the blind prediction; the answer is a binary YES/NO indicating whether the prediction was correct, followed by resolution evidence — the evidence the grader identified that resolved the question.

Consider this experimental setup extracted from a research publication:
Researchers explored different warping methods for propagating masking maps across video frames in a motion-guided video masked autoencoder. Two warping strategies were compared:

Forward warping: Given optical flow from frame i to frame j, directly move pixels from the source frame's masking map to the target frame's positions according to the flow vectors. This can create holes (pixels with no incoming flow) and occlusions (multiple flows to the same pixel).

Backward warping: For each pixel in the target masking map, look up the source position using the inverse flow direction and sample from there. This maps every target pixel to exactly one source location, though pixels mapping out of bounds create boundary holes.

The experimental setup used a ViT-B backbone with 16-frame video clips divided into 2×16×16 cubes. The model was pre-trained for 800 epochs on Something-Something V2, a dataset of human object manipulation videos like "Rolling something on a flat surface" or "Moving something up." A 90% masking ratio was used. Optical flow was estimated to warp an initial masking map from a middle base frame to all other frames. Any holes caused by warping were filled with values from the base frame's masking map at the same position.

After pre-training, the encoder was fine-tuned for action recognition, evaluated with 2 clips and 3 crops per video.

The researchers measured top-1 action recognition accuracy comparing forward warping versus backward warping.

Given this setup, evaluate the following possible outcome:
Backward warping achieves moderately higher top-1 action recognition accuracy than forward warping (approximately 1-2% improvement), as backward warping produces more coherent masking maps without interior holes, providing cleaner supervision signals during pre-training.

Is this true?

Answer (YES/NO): NO